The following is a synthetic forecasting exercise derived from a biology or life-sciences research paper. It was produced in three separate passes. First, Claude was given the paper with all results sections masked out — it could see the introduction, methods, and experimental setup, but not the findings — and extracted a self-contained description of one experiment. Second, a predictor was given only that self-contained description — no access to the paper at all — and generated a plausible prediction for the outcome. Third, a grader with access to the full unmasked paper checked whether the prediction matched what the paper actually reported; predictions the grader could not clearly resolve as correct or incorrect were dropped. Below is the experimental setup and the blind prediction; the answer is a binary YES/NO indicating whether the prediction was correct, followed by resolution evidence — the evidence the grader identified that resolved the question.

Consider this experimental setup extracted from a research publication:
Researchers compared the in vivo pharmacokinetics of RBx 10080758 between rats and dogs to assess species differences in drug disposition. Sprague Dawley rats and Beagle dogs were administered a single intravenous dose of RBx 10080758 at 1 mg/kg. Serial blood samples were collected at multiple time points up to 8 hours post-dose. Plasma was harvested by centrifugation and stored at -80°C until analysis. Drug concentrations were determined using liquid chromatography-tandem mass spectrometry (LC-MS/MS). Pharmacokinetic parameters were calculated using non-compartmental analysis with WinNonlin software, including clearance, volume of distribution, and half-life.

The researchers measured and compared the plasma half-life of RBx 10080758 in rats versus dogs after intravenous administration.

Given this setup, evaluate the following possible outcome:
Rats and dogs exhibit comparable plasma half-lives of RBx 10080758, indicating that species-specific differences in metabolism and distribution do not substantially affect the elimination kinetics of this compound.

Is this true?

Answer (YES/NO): YES